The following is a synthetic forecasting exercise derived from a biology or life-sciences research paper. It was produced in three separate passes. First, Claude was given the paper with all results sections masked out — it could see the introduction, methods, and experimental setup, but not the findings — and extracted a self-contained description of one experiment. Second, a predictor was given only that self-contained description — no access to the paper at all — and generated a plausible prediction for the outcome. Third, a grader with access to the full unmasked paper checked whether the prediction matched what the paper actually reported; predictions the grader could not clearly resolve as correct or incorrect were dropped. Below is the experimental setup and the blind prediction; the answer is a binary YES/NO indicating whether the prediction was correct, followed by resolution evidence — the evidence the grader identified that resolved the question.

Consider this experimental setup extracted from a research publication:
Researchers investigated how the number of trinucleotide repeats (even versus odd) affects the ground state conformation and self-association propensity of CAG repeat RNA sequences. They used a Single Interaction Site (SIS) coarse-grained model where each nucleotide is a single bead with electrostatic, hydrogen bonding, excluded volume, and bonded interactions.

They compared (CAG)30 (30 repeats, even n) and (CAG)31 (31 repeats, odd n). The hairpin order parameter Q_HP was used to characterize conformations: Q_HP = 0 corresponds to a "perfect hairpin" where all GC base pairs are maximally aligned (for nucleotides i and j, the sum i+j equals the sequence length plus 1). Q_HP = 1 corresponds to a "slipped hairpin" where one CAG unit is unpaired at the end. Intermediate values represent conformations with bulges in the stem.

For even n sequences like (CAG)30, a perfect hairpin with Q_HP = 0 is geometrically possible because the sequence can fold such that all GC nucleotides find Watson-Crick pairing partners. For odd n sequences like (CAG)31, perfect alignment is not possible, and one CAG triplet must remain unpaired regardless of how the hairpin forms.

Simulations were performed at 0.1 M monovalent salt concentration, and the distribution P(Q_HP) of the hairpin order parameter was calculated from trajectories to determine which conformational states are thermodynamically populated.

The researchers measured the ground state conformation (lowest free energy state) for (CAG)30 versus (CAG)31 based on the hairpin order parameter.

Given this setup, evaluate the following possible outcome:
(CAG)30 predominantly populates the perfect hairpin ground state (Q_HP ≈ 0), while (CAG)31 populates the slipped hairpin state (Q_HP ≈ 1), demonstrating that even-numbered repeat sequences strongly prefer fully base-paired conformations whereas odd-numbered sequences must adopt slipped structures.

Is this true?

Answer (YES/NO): YES